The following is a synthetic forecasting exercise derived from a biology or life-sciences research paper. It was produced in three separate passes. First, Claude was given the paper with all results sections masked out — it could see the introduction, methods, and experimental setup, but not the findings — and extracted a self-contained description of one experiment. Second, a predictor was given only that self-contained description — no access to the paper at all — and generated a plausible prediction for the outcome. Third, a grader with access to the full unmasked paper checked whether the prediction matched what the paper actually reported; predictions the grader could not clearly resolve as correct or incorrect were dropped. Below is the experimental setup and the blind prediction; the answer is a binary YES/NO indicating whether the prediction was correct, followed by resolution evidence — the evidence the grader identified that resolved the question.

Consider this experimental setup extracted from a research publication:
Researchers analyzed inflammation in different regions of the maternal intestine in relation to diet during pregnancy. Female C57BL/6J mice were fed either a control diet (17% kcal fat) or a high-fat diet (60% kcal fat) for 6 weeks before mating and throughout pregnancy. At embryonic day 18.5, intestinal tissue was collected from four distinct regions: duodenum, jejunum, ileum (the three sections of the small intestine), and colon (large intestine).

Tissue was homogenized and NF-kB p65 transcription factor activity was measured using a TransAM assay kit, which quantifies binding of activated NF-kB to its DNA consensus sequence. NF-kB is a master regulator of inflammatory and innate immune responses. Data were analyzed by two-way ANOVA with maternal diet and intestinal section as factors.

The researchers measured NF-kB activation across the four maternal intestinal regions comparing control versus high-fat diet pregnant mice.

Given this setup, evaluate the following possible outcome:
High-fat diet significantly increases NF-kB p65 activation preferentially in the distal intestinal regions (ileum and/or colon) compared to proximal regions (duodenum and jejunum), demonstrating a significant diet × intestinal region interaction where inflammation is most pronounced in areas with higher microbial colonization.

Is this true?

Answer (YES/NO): NO